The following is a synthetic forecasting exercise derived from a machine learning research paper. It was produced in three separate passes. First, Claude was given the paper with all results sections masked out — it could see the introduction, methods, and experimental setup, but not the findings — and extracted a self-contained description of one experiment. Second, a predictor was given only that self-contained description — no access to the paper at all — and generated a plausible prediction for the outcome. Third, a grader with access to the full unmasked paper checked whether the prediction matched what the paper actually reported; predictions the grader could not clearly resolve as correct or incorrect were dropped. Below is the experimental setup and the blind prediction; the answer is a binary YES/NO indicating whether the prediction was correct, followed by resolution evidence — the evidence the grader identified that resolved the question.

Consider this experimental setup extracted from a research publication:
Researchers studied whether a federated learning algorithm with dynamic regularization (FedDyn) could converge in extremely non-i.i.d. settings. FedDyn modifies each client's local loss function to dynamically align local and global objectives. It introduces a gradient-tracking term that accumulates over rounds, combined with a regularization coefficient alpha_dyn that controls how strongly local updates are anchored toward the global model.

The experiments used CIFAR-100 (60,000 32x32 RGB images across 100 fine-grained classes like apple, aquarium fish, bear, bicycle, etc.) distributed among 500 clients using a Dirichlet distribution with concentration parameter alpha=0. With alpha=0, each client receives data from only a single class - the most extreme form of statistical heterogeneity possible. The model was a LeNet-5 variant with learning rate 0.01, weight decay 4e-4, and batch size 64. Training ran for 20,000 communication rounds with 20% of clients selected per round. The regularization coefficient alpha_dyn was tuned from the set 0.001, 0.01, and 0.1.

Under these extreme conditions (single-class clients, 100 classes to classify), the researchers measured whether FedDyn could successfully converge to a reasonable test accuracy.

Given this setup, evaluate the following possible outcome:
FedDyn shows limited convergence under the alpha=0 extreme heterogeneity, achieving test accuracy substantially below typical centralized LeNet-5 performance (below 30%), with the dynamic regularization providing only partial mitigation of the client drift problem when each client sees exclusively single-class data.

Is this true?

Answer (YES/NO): NO